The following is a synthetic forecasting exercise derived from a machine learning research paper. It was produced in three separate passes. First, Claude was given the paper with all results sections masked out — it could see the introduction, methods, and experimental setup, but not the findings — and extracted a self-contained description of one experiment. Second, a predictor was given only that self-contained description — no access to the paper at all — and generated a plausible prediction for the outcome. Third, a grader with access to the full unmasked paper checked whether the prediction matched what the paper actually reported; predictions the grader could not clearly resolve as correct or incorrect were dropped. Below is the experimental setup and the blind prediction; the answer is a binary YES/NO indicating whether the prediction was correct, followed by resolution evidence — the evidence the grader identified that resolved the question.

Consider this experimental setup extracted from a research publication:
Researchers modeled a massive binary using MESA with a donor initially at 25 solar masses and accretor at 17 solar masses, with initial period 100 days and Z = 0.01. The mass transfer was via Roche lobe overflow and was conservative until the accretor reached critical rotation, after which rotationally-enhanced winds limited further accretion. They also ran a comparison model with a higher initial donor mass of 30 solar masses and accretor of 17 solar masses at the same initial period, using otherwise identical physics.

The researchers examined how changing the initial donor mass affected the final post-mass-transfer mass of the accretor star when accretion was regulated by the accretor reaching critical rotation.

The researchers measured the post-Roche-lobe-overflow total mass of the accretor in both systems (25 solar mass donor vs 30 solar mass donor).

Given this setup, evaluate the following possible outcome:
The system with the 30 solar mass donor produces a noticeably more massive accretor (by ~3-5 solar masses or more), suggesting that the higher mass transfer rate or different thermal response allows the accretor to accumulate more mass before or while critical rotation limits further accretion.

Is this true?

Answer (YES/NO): NO